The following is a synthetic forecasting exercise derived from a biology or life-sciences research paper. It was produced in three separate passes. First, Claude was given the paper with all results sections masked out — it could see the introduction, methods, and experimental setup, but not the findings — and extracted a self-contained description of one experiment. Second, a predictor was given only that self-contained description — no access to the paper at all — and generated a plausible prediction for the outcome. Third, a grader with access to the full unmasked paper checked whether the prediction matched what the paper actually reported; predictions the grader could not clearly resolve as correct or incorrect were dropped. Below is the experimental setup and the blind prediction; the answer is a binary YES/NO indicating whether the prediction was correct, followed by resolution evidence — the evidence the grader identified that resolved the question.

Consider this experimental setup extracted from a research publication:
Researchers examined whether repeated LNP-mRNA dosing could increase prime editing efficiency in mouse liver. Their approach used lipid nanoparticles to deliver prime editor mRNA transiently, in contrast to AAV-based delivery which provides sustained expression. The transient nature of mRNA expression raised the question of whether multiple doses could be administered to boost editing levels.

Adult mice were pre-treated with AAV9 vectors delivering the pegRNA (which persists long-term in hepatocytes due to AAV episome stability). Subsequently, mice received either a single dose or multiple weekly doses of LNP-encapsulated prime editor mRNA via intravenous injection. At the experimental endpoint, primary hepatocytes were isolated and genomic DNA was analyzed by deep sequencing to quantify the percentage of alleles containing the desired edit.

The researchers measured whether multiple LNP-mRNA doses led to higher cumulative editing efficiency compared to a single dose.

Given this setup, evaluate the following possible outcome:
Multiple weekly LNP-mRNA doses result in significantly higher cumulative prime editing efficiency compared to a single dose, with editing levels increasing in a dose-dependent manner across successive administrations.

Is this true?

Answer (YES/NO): NO